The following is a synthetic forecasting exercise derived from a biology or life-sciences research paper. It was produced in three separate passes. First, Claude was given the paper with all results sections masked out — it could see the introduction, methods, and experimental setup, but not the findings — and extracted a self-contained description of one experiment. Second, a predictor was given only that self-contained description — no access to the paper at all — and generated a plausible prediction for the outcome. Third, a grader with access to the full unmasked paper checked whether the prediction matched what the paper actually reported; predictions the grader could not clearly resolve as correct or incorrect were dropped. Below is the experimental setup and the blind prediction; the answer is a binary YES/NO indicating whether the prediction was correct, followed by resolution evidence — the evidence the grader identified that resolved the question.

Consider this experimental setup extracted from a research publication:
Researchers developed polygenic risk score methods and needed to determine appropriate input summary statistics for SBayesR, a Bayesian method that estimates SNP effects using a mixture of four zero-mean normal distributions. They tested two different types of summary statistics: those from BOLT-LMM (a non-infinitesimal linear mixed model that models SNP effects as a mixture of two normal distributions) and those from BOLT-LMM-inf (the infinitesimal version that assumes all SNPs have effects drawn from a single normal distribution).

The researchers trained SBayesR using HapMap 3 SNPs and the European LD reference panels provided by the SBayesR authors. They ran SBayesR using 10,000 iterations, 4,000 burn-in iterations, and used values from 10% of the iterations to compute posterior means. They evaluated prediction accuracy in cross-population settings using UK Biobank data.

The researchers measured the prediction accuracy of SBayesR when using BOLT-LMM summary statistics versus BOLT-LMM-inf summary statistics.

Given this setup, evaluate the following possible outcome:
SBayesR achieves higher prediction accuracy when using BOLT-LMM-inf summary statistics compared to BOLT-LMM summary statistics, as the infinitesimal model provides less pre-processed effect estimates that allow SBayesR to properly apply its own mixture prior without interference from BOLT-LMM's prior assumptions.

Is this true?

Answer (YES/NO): YES